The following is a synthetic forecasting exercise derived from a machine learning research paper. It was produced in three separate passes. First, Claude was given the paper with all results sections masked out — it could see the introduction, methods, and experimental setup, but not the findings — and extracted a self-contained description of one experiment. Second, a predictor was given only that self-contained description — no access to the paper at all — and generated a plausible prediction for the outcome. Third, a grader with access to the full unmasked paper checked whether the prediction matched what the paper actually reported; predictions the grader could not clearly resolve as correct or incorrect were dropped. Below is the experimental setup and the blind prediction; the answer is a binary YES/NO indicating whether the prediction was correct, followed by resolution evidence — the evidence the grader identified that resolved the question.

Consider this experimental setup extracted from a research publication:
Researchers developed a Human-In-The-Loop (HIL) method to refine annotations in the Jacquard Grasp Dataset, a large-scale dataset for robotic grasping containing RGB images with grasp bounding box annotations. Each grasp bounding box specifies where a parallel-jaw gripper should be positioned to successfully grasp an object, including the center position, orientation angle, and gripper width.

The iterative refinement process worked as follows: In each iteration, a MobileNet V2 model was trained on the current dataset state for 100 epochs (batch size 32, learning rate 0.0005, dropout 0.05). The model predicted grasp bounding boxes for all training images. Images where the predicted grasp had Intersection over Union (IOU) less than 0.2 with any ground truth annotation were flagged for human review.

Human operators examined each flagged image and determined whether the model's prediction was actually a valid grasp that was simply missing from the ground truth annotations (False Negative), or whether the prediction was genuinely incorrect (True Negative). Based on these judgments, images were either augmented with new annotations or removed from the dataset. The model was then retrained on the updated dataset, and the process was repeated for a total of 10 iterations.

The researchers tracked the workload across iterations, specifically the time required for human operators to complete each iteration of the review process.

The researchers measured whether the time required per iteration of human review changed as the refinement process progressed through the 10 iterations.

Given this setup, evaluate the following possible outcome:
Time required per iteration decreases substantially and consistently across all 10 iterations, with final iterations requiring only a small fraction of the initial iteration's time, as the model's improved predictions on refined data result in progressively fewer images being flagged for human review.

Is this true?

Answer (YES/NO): NO